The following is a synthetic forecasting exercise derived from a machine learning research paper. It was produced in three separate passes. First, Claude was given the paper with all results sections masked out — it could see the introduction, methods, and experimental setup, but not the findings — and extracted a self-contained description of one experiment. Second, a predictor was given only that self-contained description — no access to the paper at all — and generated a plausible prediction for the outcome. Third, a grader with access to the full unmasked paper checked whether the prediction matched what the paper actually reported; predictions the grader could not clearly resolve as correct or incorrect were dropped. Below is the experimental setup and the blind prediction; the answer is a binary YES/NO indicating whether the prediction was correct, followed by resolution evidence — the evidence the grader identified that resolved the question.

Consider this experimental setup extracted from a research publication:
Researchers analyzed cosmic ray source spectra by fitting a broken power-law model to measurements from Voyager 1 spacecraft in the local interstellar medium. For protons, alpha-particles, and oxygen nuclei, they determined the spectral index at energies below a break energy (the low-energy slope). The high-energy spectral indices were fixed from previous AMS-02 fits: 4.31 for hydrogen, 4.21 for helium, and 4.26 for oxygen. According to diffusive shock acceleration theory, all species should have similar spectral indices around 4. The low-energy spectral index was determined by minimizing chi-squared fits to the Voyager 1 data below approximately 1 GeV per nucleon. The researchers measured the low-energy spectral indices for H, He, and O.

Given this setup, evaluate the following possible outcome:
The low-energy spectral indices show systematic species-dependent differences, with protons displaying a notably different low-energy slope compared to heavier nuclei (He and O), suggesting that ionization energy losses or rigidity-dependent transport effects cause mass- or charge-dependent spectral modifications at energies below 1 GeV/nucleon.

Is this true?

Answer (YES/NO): NO